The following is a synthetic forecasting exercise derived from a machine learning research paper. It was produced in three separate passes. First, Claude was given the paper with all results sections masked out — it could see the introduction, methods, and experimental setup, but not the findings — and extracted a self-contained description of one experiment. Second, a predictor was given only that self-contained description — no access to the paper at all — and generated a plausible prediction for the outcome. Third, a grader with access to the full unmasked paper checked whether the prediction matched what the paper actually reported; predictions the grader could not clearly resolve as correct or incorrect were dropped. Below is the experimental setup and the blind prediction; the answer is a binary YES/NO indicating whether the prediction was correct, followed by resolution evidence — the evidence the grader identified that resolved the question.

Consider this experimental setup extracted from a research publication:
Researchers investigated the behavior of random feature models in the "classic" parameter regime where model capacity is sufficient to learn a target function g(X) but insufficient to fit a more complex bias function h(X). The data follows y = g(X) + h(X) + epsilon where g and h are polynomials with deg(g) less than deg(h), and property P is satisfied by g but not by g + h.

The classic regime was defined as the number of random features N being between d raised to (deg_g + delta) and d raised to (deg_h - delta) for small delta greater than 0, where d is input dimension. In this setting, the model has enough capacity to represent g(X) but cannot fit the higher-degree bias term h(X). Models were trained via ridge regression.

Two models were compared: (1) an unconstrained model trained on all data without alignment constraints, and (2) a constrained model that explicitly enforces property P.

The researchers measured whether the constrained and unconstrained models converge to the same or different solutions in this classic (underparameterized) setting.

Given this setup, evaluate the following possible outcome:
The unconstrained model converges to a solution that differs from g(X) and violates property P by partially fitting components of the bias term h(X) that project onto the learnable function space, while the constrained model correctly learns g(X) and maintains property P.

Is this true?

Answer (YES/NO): NO